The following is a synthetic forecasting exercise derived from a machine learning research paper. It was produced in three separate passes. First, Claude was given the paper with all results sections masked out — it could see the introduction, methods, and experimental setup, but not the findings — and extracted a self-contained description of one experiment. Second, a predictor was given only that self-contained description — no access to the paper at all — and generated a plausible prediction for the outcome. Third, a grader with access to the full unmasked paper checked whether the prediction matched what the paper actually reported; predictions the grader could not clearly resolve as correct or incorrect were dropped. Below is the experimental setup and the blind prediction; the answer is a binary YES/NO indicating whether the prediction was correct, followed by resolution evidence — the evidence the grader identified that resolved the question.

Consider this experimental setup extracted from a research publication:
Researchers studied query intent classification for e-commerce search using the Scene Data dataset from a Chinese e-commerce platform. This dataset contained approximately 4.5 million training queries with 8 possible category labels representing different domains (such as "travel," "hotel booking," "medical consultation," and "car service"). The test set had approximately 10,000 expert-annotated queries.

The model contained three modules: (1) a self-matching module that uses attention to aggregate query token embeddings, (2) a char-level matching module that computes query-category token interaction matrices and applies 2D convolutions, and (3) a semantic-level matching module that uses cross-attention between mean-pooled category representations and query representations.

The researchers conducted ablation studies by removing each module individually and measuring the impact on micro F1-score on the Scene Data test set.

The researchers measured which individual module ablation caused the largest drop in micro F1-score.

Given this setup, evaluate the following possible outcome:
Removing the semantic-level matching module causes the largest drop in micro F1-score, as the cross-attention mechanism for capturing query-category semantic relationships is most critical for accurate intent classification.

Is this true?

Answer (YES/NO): NO